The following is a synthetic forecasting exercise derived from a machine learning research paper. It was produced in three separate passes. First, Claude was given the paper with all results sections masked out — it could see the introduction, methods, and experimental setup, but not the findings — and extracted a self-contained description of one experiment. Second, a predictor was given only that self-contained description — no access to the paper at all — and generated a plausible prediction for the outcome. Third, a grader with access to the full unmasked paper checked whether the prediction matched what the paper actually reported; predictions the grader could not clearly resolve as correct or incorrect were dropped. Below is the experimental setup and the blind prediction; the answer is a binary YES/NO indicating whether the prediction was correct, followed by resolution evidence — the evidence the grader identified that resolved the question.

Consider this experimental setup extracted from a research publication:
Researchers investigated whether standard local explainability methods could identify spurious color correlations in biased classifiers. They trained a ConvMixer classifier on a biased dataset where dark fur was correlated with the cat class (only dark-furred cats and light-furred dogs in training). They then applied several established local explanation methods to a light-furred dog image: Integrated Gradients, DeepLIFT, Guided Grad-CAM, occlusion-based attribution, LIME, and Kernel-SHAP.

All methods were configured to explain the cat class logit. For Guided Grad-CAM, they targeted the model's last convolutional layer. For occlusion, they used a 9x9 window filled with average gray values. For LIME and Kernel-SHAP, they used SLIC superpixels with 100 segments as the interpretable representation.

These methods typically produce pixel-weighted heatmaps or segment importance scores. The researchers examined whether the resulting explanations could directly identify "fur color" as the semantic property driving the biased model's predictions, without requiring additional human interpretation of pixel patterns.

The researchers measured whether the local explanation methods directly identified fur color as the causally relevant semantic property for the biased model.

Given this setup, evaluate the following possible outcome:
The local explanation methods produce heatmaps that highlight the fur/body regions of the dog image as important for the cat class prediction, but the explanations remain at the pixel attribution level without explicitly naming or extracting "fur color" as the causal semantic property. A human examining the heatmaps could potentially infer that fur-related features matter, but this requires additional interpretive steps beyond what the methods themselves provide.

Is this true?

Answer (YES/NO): YES